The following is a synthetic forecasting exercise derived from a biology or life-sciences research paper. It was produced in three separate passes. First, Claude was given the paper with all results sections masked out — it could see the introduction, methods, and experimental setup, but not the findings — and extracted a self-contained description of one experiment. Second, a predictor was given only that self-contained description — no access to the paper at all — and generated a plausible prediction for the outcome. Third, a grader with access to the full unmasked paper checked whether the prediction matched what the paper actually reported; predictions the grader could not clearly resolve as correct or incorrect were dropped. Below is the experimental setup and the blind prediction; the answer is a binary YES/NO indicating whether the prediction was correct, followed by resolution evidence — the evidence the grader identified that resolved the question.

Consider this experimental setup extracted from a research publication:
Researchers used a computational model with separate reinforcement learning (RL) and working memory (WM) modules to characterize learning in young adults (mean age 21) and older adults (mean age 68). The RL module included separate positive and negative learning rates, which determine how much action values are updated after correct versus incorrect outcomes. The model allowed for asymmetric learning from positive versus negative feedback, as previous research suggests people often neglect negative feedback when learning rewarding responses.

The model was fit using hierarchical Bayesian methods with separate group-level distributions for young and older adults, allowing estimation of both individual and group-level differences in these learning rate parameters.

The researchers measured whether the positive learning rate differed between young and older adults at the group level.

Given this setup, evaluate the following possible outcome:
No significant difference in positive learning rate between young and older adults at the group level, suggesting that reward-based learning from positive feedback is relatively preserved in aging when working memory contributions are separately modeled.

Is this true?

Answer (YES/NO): YES